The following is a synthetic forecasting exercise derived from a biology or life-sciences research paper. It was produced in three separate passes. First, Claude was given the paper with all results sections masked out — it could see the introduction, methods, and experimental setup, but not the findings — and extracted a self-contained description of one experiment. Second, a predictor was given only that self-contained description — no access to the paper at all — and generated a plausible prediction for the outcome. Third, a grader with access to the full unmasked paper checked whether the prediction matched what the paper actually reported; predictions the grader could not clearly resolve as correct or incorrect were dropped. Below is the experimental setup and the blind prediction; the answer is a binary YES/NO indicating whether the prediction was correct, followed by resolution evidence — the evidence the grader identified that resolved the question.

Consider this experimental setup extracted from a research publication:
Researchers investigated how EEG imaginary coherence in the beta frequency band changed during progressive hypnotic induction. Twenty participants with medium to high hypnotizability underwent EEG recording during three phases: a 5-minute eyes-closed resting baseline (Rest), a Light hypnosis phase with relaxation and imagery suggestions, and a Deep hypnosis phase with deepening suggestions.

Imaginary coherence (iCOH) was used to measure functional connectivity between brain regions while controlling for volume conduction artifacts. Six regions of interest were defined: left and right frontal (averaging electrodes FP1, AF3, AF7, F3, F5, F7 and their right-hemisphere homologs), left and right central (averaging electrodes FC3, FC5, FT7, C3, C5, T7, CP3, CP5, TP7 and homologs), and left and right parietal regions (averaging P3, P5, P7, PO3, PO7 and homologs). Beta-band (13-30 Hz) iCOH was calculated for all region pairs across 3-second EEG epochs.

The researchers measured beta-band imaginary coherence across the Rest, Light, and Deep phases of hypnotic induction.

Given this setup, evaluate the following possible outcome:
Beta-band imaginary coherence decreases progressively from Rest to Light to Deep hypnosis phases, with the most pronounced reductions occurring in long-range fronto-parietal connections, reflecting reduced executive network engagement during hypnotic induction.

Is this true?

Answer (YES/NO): NO